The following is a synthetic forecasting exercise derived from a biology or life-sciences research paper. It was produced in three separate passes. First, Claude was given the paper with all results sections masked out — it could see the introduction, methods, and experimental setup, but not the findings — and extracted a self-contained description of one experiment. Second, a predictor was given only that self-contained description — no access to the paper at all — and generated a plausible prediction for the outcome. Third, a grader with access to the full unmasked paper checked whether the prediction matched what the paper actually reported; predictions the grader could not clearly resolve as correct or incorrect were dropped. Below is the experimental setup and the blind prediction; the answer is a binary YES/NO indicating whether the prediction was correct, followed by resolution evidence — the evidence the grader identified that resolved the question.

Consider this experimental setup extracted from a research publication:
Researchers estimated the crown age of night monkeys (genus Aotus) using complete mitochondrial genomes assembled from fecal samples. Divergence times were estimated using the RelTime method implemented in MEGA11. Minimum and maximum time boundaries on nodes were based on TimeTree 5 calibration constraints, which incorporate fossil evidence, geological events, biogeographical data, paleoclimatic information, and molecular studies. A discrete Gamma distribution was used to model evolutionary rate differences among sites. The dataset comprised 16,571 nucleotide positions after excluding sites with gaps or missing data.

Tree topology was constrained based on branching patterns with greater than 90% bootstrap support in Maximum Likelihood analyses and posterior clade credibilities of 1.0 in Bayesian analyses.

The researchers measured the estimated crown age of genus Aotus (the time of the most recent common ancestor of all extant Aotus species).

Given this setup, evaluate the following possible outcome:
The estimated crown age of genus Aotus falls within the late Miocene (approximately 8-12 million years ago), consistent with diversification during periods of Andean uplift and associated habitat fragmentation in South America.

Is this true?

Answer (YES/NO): NO